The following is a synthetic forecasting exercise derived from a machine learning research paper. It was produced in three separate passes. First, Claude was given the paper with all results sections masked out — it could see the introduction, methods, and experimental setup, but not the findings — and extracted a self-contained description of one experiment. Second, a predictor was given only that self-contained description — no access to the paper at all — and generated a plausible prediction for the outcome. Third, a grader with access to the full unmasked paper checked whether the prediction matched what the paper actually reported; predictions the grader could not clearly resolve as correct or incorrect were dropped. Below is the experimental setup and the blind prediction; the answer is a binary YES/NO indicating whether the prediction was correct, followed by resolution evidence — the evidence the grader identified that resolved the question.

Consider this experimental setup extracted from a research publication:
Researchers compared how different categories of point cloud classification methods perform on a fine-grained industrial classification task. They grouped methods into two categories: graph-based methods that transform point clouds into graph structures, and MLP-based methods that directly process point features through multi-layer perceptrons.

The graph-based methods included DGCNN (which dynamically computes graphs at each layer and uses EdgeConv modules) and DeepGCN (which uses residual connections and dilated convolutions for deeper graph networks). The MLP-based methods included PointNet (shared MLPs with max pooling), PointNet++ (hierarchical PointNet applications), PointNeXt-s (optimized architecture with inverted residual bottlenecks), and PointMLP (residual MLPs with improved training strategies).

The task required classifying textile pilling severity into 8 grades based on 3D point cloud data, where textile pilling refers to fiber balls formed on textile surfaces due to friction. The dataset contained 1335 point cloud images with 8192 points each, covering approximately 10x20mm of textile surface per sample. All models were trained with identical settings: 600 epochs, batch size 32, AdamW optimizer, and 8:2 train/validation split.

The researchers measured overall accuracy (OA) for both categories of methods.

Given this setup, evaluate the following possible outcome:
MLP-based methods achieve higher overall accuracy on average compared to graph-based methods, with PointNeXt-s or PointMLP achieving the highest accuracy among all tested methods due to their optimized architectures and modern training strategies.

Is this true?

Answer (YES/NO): NO